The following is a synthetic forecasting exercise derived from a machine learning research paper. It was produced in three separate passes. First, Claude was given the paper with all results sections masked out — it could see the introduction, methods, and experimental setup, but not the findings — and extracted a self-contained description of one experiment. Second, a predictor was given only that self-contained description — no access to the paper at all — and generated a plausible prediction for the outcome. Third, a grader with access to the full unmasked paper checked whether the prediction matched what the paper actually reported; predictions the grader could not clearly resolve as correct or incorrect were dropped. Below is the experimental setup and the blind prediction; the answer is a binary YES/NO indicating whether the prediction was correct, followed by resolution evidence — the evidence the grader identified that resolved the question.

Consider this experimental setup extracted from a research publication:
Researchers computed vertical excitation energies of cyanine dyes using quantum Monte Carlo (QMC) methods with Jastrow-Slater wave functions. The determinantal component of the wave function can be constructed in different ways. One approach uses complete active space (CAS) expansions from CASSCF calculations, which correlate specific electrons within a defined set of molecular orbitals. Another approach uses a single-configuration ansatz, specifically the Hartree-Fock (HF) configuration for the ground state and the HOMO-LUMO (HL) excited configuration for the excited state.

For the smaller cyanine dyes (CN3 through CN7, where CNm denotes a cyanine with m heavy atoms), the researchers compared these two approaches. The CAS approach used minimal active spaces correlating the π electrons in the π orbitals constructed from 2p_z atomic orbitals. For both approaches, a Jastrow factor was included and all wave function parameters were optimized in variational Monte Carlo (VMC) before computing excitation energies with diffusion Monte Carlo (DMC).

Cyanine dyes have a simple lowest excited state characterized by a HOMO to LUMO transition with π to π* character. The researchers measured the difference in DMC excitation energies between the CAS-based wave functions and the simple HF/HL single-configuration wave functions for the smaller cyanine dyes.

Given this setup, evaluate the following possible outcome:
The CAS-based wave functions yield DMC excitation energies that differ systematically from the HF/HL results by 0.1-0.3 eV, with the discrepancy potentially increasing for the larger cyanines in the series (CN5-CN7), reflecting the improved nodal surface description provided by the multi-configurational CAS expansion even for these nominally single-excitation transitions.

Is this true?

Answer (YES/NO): NO